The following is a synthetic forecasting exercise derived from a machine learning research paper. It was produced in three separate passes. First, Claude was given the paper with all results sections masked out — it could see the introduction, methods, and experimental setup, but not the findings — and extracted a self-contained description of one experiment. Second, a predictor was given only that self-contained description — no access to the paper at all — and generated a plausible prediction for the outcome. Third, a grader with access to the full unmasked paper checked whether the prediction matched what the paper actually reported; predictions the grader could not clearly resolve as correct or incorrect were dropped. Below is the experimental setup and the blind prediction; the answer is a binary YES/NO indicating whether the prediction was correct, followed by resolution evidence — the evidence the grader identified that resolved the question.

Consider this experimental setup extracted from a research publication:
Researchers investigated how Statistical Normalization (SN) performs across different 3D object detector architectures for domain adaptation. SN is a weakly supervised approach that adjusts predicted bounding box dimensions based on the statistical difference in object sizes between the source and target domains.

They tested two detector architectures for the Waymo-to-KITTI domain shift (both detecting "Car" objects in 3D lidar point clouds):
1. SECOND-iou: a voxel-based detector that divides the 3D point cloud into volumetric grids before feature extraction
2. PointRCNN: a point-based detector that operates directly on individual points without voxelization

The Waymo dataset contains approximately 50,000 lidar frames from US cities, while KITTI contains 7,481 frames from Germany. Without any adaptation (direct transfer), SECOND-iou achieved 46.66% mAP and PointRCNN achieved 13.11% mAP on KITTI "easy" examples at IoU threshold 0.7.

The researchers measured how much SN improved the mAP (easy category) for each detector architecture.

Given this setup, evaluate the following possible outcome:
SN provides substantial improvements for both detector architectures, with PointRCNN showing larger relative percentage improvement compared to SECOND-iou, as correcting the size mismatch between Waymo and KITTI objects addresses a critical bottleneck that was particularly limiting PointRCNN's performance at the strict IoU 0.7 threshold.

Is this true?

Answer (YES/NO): YES